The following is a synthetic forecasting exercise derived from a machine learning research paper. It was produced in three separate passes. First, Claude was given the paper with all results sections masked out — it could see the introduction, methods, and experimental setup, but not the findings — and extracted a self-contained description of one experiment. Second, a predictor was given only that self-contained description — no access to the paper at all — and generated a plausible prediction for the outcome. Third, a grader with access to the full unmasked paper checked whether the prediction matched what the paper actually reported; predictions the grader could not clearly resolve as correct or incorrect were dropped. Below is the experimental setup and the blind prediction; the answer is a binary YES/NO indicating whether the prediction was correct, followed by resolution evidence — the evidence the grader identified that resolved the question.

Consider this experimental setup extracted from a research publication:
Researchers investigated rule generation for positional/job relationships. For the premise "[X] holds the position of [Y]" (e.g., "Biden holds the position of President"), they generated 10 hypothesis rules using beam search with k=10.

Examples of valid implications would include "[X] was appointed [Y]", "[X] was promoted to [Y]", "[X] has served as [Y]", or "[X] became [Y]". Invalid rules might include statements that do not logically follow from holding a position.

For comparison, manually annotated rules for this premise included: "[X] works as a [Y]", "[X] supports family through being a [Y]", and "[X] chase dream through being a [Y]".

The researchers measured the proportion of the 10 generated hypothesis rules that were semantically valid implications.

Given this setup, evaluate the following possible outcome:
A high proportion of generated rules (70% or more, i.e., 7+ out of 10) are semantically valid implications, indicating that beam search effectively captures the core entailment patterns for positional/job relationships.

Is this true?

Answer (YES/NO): YES